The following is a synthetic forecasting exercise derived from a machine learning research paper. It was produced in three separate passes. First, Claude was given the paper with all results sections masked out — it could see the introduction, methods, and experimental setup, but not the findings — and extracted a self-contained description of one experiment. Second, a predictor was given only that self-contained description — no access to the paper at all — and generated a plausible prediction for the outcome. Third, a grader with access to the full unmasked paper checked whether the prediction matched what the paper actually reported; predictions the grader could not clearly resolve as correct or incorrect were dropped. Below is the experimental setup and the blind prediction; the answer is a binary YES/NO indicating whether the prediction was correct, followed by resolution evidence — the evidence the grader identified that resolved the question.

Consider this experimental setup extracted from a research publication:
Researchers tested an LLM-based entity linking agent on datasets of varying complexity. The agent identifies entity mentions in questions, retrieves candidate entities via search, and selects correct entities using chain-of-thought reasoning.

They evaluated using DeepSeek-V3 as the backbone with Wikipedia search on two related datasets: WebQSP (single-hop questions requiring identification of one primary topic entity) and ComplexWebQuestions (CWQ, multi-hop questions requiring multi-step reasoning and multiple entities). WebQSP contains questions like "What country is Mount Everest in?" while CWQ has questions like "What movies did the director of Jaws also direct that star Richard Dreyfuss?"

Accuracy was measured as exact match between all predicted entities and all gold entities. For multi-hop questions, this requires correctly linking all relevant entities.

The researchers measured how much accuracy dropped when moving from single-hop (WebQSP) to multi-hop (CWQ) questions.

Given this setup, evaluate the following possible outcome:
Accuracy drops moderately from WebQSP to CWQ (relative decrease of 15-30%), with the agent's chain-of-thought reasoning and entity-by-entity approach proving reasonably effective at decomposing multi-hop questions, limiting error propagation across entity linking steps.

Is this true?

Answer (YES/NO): YES